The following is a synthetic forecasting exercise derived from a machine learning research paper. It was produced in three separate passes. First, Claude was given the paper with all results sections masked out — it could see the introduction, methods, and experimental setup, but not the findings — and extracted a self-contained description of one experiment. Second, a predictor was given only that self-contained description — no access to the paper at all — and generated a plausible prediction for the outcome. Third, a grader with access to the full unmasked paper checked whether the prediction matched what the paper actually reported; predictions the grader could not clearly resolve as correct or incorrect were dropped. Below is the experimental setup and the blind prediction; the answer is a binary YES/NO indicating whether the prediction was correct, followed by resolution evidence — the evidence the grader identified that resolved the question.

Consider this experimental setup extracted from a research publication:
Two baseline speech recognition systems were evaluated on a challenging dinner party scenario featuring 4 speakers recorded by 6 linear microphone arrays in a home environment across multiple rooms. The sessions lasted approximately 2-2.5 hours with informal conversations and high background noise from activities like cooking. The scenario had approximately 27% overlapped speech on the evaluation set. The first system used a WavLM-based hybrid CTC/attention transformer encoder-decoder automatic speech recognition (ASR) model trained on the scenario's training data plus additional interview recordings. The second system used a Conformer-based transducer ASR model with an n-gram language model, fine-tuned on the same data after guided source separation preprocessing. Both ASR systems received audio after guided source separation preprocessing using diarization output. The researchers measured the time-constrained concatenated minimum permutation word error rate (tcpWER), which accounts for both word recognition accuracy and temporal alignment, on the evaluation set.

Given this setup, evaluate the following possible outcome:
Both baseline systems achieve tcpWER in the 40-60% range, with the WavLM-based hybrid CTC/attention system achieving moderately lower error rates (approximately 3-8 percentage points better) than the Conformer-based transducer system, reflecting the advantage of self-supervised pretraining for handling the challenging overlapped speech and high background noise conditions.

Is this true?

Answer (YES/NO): NO